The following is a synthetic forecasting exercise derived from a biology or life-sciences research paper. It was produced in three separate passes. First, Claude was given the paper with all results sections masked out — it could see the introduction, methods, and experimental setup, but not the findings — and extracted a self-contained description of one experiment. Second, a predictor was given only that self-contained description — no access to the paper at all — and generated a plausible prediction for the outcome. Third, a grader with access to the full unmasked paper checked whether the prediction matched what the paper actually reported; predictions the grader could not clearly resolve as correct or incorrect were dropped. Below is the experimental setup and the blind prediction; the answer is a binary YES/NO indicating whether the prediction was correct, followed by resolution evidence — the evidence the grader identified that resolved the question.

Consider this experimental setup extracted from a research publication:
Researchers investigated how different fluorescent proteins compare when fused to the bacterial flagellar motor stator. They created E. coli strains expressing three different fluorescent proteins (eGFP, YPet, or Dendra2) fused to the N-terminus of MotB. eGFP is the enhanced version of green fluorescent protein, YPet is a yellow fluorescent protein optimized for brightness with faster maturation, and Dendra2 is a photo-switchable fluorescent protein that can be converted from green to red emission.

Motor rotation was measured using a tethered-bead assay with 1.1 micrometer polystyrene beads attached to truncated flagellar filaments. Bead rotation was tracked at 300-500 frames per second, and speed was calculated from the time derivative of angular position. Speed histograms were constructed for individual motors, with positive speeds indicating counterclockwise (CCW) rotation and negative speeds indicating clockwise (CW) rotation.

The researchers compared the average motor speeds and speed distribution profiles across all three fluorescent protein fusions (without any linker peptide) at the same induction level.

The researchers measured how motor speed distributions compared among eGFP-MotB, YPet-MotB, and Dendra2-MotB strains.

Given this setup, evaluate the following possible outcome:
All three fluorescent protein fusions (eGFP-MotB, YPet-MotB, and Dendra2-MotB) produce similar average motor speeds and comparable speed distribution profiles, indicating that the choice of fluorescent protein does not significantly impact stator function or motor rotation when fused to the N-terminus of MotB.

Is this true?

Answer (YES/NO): NO